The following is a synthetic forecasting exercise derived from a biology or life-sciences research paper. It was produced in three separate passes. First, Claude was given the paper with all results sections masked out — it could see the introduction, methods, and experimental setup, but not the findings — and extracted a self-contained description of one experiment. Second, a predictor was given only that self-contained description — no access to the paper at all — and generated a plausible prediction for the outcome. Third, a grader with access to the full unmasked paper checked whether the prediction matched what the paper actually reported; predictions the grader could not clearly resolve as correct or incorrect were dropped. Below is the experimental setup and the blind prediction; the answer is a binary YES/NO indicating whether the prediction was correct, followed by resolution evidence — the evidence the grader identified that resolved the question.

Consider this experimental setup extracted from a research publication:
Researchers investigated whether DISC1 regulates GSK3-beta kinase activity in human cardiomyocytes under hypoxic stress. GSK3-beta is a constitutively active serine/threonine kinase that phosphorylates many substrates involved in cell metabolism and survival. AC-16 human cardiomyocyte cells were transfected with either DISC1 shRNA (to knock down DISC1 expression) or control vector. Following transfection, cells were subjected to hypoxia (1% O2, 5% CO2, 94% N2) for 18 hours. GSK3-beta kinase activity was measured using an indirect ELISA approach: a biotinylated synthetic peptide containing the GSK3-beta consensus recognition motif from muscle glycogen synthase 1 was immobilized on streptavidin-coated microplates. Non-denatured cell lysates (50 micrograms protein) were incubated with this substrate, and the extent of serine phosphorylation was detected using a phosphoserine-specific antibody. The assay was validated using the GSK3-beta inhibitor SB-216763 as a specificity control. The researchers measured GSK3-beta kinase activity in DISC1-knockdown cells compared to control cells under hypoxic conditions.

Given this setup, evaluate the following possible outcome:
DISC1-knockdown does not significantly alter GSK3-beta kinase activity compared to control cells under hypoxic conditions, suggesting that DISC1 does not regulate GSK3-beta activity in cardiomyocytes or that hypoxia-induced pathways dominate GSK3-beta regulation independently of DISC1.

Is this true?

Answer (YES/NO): NO